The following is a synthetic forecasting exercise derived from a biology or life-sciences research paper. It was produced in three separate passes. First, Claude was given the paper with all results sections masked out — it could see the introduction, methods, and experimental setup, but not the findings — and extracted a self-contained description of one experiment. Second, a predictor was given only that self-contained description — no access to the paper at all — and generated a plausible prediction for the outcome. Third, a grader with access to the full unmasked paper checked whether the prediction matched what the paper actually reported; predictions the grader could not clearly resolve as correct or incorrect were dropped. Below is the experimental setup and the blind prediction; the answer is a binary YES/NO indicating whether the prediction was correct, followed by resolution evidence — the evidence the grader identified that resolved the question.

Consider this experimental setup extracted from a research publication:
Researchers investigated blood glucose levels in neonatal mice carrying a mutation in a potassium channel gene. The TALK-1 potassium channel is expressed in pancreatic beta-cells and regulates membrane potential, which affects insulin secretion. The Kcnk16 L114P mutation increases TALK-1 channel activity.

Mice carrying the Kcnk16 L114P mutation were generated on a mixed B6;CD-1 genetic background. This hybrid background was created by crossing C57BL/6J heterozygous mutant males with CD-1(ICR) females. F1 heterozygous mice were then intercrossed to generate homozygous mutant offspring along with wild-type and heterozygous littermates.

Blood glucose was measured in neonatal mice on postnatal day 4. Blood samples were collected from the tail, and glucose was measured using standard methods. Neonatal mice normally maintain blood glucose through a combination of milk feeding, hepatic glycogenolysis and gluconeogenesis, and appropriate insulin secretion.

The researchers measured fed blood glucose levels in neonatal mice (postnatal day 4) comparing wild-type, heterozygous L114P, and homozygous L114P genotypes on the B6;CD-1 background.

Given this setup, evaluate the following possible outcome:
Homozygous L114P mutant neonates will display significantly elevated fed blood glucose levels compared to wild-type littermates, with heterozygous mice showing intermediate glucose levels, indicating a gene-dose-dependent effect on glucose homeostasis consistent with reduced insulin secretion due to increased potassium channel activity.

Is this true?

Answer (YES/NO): YES